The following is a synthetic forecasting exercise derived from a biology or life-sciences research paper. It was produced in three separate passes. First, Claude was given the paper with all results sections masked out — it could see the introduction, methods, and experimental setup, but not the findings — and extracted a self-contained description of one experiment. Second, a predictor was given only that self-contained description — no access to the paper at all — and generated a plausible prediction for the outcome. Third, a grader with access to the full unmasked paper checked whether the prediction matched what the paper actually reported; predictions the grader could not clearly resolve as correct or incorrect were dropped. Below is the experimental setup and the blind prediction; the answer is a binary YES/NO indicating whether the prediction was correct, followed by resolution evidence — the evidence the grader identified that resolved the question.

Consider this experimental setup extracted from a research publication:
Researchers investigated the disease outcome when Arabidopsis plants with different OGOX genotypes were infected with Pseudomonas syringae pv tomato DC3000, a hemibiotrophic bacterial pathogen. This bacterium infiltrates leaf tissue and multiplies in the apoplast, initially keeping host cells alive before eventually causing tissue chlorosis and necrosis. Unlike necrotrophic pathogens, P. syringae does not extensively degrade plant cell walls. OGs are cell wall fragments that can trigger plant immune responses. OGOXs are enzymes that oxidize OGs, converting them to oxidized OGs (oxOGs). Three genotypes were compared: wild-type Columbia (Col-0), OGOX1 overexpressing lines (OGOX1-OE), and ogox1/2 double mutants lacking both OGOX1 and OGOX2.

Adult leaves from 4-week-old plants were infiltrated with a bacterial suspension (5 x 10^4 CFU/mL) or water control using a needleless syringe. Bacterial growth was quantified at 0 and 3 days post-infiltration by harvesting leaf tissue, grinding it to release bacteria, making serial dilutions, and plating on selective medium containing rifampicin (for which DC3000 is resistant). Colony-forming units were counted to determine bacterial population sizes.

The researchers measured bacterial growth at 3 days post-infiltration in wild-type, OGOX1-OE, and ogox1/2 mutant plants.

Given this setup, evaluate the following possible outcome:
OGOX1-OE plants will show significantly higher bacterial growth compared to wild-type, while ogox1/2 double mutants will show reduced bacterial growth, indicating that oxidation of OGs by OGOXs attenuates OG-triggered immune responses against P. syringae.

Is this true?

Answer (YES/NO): YES